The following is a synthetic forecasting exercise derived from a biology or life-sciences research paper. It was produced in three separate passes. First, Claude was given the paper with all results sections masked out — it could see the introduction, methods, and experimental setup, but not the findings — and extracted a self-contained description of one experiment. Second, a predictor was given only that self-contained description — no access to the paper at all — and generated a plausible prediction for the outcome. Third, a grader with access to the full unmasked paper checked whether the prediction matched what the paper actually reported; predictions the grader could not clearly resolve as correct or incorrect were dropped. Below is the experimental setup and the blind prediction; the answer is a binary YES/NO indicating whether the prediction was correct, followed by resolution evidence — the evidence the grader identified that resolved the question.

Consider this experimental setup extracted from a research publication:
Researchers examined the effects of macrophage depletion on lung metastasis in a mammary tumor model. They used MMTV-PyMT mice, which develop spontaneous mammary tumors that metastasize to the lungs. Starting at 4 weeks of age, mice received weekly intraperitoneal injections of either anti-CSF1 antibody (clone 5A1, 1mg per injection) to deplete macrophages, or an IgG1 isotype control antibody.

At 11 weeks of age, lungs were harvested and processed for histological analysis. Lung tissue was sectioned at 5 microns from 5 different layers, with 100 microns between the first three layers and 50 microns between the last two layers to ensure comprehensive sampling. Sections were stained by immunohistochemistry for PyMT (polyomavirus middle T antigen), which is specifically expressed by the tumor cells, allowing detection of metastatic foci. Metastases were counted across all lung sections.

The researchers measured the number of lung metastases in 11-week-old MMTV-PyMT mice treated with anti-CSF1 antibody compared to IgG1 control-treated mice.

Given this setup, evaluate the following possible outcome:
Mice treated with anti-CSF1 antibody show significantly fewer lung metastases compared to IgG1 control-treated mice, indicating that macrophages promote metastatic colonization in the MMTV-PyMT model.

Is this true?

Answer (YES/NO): YES